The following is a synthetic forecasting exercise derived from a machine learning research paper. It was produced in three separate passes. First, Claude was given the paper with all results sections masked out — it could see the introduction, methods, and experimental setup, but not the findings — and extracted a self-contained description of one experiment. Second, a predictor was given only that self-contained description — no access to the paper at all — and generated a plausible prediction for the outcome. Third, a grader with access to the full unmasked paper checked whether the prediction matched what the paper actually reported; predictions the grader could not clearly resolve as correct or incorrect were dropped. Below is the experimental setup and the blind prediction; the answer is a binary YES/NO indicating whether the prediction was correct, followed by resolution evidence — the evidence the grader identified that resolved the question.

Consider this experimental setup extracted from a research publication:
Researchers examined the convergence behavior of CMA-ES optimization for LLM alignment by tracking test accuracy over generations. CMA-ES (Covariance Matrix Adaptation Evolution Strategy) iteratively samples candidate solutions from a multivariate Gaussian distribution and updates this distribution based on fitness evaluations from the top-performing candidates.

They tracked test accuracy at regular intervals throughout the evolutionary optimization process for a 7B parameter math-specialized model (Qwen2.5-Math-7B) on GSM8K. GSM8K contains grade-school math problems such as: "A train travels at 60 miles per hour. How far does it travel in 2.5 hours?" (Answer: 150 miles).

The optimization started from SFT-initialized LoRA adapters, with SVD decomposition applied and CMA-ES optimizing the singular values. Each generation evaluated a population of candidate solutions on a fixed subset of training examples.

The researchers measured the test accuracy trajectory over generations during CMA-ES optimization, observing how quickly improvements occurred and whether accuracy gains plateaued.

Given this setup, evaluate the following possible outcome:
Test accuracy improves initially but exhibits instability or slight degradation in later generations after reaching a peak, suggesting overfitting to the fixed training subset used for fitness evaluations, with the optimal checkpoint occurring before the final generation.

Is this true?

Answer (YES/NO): NO